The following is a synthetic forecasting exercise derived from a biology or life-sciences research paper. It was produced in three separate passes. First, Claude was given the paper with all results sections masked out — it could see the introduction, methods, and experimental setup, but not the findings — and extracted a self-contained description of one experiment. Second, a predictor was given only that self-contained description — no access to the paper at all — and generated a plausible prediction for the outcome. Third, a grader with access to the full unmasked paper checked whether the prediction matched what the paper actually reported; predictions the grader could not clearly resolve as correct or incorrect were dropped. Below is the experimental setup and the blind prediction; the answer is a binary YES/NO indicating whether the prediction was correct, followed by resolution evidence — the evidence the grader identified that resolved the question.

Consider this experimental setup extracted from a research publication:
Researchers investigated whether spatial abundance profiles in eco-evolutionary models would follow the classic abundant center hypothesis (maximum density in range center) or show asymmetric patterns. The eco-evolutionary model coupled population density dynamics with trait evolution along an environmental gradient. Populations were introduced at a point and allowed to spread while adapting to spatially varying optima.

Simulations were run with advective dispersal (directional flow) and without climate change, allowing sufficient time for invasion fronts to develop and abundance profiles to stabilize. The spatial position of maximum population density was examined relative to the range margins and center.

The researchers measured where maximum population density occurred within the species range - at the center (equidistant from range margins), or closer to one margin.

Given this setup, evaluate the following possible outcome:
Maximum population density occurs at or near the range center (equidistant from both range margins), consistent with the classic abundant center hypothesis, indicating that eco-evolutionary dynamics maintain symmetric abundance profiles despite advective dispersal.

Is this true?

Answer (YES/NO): NO